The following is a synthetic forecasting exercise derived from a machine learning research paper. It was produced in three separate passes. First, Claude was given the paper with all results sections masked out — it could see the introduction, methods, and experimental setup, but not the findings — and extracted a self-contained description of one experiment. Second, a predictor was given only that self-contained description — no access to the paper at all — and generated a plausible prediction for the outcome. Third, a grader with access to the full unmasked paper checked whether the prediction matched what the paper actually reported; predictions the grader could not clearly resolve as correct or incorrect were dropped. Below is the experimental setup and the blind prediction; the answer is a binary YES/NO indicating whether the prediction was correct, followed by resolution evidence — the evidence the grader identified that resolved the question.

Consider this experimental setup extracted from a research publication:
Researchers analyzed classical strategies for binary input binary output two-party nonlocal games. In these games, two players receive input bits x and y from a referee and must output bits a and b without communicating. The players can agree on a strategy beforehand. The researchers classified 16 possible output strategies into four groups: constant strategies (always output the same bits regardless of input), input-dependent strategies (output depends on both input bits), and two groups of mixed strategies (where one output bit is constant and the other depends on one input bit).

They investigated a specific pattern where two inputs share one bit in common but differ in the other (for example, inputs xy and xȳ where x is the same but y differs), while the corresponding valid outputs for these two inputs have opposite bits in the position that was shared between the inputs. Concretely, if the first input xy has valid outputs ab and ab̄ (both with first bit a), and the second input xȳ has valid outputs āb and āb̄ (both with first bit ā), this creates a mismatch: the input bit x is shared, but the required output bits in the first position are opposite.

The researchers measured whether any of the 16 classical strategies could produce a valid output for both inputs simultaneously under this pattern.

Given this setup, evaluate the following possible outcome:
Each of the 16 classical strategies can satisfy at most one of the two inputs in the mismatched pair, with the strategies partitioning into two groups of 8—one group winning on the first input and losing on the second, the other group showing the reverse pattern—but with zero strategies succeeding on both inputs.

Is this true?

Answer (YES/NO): NO